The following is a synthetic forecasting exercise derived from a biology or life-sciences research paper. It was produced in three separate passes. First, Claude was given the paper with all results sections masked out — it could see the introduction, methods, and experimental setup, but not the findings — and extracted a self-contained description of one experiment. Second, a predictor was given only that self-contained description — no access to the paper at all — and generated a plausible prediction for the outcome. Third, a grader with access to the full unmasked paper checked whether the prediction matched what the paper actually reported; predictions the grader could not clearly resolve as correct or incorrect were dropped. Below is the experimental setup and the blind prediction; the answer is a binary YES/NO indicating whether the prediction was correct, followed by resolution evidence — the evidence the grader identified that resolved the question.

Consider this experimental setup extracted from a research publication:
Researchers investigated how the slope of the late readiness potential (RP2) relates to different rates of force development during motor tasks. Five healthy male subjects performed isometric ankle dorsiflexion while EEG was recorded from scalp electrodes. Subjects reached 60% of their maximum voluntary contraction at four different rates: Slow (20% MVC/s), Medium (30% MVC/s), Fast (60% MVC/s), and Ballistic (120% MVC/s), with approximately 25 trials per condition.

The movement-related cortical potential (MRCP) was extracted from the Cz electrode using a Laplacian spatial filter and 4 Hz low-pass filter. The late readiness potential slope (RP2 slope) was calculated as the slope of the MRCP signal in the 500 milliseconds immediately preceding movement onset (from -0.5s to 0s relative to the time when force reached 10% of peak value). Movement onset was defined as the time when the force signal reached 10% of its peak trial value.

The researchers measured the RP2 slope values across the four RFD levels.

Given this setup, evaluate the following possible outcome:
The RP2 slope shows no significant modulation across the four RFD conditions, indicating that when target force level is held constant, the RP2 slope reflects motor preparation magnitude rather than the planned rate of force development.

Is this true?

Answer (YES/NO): NO